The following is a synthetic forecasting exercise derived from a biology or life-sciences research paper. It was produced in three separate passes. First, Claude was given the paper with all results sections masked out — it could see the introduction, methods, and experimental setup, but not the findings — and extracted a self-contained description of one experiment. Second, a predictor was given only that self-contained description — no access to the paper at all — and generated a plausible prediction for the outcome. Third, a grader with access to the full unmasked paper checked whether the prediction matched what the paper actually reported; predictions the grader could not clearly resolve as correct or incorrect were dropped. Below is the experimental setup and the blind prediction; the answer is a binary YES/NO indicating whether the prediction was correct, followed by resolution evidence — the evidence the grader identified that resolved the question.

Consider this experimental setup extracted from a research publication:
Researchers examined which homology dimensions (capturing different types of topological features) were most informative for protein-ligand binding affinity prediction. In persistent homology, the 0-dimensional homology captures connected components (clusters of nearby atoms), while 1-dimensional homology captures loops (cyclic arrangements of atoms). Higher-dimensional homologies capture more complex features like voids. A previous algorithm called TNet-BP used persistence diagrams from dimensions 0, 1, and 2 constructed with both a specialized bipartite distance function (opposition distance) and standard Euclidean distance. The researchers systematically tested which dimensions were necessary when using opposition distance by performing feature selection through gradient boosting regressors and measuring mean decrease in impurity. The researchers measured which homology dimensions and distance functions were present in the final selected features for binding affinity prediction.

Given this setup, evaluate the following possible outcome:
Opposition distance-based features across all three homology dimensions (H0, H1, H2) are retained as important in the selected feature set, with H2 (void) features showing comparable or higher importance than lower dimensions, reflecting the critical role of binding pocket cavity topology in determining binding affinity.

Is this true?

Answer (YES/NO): NO